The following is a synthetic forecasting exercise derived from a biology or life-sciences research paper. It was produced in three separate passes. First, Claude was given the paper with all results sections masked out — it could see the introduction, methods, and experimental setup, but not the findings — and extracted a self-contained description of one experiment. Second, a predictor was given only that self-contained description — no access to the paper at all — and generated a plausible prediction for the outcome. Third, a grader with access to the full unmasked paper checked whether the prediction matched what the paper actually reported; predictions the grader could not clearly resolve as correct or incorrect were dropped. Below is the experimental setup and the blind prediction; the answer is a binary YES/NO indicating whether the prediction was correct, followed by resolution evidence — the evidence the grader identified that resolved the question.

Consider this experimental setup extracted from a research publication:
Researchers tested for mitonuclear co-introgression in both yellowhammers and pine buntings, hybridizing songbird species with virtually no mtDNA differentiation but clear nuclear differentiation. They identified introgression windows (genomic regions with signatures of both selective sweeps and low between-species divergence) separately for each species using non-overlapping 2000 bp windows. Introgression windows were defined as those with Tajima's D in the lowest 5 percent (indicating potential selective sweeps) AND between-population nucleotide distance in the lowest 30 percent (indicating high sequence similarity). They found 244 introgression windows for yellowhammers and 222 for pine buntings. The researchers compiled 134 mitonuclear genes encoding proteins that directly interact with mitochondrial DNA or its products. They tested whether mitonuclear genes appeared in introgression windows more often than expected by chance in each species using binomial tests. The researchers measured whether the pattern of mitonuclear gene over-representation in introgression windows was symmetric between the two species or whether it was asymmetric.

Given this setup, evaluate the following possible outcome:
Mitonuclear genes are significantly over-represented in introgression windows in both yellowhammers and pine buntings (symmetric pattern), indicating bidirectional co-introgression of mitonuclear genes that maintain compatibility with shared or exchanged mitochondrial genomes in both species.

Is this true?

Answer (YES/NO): NO